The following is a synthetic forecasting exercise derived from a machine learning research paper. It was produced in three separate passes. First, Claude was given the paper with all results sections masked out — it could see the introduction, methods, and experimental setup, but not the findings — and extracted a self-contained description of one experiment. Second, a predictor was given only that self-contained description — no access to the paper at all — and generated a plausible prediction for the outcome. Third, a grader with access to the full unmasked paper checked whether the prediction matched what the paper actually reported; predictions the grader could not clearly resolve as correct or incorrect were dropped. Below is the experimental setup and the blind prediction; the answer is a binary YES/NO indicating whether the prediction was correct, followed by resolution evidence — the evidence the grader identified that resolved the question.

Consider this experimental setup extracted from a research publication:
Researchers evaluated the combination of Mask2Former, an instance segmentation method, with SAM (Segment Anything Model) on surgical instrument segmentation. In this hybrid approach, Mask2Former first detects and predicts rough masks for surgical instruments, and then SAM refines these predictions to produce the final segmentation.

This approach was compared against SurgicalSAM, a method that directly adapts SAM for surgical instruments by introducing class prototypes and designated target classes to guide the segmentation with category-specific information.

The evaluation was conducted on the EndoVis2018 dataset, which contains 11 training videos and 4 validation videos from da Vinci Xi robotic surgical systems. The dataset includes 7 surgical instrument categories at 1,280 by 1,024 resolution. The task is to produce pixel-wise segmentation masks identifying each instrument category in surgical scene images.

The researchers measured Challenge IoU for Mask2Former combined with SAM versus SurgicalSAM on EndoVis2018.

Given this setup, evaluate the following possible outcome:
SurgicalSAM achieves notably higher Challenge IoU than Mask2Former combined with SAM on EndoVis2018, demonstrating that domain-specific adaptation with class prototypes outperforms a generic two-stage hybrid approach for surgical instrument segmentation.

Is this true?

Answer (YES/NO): YES